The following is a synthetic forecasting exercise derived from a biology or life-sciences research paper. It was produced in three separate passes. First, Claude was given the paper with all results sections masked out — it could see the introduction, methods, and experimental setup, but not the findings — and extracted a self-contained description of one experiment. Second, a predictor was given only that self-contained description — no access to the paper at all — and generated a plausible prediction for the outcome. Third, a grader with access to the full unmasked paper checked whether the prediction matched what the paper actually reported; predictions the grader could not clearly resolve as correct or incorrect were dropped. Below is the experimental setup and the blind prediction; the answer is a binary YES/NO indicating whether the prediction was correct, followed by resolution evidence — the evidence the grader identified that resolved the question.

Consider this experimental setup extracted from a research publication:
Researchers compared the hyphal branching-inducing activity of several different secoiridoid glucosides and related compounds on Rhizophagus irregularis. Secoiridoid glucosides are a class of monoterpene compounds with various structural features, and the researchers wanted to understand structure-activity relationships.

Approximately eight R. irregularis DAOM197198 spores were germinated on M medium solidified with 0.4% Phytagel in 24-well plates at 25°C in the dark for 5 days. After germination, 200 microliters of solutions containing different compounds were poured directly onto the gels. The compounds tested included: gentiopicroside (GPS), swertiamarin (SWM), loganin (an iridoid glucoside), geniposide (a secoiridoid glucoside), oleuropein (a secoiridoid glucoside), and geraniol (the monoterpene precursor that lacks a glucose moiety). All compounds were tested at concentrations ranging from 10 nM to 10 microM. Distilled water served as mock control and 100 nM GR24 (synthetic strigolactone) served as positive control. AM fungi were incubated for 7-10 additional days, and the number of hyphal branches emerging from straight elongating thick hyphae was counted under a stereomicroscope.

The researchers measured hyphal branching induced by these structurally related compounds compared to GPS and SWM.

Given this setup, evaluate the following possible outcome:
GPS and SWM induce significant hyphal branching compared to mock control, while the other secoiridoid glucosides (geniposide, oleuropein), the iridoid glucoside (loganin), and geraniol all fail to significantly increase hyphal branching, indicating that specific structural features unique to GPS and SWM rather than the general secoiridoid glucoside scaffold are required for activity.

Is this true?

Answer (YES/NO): NO